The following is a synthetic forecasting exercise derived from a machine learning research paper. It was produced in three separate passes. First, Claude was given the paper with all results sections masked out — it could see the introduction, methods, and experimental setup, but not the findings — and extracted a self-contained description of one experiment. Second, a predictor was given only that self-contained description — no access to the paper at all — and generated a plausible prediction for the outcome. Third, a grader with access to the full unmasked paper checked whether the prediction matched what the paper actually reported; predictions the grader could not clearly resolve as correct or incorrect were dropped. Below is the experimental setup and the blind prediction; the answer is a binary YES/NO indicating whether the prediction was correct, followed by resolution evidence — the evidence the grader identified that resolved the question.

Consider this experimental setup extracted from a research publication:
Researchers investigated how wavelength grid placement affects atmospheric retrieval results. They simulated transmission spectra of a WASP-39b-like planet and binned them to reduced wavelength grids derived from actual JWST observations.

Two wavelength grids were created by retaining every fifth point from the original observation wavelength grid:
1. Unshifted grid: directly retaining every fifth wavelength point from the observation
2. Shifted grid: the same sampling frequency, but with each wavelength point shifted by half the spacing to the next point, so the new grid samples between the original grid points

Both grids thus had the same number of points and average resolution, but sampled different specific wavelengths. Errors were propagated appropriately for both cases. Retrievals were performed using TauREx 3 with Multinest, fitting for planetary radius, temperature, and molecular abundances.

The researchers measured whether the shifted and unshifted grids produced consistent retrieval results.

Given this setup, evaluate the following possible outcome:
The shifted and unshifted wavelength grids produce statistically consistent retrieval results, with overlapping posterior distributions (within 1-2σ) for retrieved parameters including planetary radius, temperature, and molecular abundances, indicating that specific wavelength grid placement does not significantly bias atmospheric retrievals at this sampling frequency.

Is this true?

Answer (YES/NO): YES